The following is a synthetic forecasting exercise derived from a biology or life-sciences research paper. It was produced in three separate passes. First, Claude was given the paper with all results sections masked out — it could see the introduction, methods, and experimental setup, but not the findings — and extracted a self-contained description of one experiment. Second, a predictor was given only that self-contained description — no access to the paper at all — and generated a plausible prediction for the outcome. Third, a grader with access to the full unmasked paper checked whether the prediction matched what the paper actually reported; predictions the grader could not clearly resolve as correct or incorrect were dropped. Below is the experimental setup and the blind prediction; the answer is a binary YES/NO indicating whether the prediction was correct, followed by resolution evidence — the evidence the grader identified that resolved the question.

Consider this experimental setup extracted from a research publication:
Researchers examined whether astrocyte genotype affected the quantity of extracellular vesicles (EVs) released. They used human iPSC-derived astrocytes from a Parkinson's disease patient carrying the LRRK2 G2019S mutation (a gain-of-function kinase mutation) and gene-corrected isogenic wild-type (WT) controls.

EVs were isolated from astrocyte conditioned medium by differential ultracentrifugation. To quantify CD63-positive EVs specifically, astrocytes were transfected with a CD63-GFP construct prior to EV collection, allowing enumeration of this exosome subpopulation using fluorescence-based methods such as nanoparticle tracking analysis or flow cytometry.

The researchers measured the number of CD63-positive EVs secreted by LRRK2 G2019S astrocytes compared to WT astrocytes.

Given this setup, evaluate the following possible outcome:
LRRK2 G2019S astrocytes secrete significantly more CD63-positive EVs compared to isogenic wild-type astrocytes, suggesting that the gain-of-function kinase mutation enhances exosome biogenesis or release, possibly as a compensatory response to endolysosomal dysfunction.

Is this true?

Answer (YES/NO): NO